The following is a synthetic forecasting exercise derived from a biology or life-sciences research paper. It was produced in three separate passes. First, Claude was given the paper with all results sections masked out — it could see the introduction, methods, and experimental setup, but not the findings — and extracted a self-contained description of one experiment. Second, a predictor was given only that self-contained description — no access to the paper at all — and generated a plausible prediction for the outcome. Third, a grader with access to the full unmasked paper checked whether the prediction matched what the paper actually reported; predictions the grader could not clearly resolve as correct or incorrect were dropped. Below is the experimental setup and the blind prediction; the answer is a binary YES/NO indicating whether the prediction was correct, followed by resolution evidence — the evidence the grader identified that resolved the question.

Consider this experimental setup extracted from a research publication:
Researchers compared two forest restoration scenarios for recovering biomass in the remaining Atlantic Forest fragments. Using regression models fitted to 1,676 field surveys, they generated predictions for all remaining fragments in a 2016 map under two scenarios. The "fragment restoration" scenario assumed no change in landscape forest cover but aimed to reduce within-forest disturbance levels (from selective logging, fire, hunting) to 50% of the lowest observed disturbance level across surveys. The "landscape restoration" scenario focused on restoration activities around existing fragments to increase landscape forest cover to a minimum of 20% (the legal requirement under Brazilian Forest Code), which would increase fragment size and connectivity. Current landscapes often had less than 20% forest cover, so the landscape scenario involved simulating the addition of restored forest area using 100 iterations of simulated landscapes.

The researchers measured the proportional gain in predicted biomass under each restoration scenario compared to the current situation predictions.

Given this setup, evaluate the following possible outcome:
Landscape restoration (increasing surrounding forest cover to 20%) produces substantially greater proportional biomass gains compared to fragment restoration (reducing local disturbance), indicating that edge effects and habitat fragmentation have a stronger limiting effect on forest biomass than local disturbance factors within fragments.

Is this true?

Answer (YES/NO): NO